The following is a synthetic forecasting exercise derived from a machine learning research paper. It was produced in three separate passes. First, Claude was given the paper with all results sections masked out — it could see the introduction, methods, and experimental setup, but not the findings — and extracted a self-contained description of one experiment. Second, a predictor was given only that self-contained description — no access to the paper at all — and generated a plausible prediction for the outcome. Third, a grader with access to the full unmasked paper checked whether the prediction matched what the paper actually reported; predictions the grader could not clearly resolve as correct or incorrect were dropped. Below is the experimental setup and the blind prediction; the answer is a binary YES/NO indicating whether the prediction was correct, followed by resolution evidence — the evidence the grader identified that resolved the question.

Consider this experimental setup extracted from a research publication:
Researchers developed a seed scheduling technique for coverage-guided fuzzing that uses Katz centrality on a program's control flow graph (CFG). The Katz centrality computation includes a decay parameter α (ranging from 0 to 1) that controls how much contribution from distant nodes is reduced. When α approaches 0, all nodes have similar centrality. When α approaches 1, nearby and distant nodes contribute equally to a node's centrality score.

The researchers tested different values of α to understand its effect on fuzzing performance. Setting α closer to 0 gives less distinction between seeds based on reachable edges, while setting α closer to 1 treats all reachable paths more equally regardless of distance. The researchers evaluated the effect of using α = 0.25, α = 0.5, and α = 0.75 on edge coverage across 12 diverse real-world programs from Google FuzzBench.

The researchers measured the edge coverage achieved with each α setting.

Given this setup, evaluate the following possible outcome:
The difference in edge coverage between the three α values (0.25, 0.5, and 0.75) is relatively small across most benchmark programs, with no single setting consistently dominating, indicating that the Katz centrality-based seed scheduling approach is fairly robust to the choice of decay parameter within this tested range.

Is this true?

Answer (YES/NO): NO